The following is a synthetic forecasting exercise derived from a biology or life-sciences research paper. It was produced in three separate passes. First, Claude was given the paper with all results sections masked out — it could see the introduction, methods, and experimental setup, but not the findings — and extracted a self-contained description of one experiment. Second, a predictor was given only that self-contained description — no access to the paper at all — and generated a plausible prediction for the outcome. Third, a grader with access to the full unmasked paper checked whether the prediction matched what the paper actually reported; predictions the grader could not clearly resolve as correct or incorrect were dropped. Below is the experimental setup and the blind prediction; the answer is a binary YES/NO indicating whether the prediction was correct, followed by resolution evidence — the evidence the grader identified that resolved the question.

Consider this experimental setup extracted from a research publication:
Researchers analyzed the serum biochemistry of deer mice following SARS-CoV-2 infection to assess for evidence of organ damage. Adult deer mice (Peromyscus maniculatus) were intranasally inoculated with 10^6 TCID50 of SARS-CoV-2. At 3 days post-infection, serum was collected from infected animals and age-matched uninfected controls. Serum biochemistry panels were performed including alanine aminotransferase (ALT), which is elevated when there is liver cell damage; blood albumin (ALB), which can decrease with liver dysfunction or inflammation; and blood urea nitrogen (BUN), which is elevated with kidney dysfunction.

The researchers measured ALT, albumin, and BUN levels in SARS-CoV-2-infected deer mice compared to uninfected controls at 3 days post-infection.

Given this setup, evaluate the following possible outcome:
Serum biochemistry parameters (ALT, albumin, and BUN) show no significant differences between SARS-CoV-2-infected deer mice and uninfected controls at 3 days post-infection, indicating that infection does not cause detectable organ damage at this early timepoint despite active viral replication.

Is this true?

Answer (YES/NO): NO